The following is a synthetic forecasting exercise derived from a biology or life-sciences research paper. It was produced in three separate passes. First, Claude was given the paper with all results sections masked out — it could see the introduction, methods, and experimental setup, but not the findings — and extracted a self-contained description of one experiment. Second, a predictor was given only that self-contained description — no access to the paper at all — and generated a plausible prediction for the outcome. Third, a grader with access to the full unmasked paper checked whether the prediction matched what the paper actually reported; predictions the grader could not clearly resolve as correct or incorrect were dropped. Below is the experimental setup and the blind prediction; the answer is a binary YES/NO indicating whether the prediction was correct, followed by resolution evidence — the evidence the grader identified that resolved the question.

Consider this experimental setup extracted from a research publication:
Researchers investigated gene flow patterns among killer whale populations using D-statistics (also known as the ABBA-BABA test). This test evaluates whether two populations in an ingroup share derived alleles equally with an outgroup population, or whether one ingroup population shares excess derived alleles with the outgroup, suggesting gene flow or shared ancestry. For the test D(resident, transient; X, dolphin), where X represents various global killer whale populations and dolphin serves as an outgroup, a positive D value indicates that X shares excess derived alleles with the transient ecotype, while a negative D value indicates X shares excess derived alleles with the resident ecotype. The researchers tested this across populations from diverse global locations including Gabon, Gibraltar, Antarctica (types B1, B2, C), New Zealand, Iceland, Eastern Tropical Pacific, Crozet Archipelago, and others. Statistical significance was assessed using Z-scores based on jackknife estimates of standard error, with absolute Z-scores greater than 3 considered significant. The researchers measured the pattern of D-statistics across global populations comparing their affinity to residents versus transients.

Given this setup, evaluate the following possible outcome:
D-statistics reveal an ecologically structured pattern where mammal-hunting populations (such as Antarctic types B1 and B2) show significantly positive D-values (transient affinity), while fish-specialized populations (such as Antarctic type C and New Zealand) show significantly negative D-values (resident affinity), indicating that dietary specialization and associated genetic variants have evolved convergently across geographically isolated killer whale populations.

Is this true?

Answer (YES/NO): NO